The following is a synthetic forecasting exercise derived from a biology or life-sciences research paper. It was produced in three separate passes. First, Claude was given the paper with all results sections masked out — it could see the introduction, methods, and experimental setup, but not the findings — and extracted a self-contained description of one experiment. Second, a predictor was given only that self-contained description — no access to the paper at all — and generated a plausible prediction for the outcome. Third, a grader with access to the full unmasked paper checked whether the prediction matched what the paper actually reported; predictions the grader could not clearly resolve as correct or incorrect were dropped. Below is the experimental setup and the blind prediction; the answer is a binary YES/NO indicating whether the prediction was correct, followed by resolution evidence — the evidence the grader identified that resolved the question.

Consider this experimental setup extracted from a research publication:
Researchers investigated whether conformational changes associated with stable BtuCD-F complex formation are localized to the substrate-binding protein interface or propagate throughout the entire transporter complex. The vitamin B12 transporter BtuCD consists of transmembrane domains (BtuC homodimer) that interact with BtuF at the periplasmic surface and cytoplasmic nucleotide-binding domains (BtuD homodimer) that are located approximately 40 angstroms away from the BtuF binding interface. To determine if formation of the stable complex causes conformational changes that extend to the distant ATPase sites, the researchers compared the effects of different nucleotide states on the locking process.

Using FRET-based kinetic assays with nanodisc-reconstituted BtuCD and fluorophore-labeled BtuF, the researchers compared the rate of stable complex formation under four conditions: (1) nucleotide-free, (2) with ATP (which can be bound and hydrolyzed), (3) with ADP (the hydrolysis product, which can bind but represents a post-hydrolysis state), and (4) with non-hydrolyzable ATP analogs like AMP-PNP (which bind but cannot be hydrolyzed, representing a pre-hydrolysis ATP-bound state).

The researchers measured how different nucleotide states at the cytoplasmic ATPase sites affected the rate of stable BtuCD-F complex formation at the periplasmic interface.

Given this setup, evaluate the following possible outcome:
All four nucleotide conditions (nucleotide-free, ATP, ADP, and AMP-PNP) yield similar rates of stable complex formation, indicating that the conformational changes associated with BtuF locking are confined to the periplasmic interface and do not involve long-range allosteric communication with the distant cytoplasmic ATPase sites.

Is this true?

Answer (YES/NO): NO